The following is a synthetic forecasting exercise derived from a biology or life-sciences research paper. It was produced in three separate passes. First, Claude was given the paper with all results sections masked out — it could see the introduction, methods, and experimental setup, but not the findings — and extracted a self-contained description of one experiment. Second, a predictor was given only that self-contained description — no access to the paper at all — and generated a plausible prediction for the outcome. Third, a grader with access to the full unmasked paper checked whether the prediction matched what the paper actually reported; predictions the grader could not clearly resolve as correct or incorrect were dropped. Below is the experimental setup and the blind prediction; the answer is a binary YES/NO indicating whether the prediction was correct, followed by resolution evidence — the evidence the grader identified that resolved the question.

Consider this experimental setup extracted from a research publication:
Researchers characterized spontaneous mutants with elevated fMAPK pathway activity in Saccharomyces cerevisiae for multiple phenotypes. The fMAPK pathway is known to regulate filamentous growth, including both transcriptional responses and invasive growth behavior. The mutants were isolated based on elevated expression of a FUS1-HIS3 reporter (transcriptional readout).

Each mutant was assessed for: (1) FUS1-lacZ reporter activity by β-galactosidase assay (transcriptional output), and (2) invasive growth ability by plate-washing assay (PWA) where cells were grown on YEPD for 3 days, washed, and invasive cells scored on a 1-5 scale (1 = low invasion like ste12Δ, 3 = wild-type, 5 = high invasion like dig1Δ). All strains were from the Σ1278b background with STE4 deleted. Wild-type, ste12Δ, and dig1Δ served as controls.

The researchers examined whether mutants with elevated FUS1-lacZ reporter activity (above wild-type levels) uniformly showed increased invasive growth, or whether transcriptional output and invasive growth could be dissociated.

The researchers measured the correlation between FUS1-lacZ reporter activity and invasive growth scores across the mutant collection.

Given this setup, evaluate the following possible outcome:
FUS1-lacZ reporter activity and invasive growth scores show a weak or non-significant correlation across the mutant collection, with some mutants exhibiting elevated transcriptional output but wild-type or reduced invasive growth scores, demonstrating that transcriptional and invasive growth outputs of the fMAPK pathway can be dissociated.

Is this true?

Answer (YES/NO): YES